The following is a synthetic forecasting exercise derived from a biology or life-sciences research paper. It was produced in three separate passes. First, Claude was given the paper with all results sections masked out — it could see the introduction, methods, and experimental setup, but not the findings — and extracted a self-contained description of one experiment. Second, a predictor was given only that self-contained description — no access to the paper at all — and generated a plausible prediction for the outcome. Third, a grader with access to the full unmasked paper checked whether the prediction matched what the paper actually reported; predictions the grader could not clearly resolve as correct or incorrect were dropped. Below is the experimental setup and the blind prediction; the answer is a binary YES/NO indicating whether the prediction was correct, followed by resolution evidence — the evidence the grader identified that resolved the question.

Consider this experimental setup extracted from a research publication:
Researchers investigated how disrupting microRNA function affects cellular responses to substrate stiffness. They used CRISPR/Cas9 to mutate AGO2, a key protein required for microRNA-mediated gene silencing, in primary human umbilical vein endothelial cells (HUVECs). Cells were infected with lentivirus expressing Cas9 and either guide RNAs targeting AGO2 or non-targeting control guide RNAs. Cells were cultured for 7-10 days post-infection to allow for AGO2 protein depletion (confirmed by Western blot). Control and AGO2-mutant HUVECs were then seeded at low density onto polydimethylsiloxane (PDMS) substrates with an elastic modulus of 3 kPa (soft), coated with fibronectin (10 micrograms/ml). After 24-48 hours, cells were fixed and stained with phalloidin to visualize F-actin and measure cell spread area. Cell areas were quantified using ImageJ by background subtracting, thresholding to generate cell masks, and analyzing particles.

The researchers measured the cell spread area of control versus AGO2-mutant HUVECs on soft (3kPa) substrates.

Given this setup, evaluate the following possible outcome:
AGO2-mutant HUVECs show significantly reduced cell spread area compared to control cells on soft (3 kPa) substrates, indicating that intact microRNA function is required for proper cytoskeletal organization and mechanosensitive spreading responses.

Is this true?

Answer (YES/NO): NO